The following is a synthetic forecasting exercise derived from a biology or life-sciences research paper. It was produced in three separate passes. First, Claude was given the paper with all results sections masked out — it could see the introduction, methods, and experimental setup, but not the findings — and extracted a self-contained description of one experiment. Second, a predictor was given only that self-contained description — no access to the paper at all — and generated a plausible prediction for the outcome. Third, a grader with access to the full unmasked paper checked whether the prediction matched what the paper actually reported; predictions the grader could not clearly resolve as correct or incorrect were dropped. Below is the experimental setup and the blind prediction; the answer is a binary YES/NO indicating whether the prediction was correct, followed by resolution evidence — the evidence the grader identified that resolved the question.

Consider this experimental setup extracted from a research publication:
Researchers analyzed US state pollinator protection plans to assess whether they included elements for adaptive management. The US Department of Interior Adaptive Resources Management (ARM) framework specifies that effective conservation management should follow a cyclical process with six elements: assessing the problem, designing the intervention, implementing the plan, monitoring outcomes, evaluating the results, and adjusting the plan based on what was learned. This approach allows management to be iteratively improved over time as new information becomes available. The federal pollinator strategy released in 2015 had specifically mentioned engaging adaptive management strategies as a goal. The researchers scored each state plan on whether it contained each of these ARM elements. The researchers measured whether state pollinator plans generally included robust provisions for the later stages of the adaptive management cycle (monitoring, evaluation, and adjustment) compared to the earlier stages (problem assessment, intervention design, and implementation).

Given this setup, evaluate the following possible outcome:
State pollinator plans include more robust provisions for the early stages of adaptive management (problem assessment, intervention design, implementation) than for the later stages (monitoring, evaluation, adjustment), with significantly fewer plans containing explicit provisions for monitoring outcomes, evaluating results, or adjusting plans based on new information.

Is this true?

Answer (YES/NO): YES